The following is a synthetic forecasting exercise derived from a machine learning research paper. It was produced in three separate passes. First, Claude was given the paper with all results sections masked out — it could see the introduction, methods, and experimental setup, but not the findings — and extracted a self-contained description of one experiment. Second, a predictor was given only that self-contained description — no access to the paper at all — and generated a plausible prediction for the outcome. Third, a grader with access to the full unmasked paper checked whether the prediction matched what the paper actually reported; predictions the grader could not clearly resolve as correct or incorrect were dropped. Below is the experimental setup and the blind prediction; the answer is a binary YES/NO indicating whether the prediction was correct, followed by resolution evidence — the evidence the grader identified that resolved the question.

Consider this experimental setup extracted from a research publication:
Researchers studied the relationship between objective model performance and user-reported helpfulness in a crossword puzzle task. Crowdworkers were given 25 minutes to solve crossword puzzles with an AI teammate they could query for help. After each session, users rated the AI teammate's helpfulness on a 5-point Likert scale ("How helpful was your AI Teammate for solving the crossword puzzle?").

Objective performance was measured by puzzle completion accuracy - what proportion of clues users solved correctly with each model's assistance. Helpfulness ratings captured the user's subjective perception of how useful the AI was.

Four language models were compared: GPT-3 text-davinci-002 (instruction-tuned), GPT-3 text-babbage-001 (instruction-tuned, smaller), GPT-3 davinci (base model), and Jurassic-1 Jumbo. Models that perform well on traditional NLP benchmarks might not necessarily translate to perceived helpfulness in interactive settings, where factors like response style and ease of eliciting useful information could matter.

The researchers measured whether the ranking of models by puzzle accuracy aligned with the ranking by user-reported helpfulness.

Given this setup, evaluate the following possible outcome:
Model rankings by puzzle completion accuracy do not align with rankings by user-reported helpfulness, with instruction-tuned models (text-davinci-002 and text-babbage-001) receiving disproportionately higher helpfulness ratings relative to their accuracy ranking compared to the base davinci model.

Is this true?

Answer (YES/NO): NO